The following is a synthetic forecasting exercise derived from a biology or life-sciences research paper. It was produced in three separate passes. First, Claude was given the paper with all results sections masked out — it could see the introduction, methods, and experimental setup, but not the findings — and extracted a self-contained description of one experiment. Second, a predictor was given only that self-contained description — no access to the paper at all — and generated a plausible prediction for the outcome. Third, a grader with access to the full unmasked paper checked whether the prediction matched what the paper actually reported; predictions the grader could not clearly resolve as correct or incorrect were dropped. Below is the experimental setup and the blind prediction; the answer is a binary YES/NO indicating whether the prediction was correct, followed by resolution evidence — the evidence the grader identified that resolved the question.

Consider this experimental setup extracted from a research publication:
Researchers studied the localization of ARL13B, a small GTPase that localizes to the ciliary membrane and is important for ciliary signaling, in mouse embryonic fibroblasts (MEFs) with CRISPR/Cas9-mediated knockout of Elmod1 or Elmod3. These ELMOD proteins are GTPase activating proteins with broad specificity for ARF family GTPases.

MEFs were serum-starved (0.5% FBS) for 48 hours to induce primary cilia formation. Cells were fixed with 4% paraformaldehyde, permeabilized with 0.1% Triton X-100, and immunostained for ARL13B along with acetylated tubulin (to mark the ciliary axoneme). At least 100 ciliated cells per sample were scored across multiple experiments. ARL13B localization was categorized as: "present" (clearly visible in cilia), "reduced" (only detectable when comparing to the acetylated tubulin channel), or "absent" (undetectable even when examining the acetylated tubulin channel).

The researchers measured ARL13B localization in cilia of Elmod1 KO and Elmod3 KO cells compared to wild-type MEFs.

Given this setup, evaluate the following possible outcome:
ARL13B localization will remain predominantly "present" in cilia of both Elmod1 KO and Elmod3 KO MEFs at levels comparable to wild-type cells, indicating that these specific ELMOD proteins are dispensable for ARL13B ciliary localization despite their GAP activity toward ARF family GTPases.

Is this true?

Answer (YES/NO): NO